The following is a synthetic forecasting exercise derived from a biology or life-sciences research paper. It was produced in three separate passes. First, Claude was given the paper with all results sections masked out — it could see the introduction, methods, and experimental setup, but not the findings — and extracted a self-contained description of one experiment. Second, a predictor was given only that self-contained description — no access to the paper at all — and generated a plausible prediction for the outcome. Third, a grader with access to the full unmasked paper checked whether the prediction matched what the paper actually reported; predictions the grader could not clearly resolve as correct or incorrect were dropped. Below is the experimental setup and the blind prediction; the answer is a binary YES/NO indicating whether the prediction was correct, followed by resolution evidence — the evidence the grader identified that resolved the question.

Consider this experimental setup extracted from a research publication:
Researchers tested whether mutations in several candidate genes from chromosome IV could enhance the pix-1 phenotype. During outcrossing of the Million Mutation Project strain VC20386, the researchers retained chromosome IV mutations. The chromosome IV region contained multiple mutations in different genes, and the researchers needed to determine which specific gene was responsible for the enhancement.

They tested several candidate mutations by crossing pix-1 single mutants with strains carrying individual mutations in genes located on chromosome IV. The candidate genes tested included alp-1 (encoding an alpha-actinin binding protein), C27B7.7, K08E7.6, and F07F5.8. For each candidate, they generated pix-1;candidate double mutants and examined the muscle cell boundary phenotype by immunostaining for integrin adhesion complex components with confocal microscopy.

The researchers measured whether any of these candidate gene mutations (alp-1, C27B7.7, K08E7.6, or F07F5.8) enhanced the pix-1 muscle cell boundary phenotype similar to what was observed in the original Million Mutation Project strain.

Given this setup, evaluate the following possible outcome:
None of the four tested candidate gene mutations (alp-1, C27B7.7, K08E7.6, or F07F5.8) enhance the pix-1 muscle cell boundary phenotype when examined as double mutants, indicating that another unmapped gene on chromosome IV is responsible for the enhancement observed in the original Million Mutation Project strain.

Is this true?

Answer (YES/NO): NO